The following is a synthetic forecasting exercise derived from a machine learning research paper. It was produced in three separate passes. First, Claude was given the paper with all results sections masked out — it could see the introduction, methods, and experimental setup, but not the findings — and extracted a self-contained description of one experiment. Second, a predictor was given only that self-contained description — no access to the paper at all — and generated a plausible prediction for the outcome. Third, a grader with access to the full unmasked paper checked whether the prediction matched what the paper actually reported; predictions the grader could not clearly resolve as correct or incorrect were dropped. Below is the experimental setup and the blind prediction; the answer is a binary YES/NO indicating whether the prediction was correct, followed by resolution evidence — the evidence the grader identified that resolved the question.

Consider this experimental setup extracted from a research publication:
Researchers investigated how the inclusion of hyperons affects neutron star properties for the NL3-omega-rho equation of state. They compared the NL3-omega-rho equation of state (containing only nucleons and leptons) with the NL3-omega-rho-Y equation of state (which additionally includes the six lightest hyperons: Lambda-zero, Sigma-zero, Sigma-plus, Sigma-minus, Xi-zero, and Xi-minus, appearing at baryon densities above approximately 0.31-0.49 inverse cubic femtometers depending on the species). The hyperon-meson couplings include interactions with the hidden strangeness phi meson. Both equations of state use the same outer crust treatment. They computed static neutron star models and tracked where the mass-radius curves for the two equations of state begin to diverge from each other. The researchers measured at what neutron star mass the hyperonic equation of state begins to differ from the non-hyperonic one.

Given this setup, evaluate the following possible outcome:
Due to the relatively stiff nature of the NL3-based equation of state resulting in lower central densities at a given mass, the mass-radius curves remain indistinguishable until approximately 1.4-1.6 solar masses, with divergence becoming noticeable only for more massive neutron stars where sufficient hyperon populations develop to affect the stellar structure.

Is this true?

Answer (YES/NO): NO